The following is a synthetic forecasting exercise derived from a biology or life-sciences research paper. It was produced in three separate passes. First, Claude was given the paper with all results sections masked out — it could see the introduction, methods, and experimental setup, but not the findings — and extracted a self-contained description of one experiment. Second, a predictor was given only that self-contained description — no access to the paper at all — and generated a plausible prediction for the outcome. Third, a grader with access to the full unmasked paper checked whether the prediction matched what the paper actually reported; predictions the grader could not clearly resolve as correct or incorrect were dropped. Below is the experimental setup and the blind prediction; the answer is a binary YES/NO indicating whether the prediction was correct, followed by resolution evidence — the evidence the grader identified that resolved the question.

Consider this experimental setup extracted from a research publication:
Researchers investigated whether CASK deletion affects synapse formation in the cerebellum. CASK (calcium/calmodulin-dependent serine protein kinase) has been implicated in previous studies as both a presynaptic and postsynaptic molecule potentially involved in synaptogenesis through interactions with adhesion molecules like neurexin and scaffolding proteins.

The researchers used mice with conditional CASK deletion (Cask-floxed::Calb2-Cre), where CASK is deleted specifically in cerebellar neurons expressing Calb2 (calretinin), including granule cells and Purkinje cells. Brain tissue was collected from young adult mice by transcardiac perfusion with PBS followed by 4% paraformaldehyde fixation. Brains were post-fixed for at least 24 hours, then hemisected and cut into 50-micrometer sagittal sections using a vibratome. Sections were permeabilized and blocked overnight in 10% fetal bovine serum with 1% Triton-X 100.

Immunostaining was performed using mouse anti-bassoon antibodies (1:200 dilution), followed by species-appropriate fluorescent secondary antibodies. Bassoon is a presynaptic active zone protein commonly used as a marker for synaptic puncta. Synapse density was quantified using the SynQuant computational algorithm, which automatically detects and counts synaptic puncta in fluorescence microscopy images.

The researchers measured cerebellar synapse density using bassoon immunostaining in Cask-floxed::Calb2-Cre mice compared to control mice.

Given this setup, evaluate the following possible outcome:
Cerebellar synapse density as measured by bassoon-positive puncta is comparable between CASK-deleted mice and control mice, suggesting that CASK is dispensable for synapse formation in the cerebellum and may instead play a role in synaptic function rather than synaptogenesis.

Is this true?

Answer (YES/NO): YES